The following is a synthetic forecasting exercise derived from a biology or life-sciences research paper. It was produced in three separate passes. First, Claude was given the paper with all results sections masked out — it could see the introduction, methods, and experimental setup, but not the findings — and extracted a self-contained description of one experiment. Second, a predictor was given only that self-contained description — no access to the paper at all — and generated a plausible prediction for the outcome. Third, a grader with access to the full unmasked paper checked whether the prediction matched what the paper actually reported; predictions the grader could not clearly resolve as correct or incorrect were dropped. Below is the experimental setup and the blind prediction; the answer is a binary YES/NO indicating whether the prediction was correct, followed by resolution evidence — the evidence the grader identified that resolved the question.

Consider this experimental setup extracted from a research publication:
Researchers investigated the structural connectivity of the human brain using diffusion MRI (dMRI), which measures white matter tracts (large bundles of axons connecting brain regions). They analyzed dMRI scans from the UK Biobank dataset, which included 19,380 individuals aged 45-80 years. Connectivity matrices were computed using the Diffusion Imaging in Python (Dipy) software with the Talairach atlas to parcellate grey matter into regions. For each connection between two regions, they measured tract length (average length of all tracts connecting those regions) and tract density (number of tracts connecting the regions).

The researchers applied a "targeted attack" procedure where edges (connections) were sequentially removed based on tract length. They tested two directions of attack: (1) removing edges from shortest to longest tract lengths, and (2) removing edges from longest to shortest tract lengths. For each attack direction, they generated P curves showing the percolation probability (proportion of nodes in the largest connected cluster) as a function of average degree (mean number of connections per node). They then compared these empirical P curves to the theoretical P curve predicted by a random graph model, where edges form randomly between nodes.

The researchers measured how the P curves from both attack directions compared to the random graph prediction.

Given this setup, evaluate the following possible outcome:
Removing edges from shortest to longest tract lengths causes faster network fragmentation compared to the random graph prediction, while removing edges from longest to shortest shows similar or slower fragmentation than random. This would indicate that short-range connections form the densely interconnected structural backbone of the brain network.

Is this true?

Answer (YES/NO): NO